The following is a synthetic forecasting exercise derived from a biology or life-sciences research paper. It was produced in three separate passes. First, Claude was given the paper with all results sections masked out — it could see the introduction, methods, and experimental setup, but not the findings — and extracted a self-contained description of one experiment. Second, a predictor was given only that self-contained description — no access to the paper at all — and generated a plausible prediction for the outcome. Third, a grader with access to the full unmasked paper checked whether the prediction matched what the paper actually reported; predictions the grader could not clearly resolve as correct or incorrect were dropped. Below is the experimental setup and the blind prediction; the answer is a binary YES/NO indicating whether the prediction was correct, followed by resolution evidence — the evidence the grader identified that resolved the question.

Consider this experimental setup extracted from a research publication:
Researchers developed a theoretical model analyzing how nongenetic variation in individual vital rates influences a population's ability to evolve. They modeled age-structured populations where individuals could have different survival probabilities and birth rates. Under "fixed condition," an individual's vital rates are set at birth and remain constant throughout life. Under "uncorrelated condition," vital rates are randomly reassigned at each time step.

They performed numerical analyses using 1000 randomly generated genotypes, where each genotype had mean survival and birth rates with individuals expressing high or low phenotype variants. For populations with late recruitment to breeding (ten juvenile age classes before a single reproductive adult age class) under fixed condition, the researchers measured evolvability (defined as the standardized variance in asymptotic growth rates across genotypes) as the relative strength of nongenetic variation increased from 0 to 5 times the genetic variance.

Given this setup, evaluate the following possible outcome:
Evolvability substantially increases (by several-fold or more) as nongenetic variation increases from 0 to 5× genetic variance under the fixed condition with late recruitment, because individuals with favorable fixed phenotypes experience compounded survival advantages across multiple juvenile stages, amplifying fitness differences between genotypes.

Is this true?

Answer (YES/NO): NO